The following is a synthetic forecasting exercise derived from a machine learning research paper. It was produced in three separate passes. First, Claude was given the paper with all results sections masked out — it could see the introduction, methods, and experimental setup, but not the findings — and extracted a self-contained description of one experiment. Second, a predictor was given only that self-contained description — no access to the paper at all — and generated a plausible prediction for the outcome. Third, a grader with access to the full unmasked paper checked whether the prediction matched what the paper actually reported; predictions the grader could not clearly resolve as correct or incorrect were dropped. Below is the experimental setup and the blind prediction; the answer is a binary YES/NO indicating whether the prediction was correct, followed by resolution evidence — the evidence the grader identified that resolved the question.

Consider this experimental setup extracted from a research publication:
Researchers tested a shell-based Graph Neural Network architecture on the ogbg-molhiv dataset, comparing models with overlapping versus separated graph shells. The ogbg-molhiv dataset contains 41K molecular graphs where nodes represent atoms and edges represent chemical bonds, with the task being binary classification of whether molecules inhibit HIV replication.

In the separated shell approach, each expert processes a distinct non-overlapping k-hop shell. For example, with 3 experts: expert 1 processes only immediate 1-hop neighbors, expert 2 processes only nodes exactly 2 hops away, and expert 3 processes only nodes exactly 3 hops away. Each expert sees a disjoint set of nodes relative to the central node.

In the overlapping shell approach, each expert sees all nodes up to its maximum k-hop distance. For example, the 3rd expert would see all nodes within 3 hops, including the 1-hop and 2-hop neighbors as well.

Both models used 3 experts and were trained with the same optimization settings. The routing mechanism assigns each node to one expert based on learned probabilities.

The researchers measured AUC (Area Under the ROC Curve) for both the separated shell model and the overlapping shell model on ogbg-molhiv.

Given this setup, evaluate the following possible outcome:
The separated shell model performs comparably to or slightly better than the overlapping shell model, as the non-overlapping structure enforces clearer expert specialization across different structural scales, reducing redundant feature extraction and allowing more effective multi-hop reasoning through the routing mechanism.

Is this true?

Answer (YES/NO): NO